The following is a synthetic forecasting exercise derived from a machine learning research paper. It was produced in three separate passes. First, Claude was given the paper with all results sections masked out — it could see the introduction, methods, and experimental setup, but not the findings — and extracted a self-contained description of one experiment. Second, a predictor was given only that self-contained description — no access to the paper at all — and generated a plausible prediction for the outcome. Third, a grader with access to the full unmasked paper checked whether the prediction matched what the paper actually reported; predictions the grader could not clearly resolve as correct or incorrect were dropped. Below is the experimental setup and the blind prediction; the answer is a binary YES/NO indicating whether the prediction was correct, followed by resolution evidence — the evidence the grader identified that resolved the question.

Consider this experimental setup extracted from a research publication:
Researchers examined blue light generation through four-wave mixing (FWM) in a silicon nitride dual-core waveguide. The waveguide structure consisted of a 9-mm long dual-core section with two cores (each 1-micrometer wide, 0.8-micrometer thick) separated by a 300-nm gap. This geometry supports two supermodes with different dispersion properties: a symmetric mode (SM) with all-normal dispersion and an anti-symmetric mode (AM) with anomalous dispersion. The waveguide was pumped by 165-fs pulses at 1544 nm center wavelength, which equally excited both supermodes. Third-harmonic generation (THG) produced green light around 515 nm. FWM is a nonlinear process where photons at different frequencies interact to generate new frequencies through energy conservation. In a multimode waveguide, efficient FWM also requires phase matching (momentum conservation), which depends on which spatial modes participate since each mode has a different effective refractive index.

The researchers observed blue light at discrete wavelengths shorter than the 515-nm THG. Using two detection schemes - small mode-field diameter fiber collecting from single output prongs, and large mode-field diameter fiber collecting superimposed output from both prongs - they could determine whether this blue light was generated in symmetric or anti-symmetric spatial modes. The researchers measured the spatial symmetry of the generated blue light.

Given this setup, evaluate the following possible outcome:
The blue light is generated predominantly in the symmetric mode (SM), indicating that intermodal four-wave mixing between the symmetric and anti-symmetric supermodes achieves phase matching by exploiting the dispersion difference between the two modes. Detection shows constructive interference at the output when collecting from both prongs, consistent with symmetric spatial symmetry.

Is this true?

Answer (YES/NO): NO